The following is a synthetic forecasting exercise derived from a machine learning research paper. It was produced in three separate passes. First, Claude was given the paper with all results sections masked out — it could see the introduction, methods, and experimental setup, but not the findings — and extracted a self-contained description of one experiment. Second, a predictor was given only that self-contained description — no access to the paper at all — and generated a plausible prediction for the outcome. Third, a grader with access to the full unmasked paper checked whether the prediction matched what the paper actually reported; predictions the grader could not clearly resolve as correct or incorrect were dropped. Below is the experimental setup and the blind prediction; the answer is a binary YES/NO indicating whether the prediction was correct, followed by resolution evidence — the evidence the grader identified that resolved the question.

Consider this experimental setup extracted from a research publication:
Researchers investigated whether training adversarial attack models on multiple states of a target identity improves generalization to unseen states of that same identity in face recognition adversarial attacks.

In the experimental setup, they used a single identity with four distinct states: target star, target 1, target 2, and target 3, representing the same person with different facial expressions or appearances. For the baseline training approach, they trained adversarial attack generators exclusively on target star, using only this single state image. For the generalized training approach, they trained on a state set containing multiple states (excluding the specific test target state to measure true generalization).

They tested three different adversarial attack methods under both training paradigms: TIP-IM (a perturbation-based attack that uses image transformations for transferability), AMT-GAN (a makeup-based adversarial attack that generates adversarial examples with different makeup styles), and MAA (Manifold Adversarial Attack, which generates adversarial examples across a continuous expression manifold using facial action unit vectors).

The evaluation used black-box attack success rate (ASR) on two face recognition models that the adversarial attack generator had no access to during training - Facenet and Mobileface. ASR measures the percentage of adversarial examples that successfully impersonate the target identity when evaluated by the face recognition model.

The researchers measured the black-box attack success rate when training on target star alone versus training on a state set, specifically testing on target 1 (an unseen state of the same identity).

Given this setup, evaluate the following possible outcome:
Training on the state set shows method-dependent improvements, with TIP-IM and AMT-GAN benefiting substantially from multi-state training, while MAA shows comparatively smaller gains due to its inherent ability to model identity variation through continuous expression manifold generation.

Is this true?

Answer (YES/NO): NO